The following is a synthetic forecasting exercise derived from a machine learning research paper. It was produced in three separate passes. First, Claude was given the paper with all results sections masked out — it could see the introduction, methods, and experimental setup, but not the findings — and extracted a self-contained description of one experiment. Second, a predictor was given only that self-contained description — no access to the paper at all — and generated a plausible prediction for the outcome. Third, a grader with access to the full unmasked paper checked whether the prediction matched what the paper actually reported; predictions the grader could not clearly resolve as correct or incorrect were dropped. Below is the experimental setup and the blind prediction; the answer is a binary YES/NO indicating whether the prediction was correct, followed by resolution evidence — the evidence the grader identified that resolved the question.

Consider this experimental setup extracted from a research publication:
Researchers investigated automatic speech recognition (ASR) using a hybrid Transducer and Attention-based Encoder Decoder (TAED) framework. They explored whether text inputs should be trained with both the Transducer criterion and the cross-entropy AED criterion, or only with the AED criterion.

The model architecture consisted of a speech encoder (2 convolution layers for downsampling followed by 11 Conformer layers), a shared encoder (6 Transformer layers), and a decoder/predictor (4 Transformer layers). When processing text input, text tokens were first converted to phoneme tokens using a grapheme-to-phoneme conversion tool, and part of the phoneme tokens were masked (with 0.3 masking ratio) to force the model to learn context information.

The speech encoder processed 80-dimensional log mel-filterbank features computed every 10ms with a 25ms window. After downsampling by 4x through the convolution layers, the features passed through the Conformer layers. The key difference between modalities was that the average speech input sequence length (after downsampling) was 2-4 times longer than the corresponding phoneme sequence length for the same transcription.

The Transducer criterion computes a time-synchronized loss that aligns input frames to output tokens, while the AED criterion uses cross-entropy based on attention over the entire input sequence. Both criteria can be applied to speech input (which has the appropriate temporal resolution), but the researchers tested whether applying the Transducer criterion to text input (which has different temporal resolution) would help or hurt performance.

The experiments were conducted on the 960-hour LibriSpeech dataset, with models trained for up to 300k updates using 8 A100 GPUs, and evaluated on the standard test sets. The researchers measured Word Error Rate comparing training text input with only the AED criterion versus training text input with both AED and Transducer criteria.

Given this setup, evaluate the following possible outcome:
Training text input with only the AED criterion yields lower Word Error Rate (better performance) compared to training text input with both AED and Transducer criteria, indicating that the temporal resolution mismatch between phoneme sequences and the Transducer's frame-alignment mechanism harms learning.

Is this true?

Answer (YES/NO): YES